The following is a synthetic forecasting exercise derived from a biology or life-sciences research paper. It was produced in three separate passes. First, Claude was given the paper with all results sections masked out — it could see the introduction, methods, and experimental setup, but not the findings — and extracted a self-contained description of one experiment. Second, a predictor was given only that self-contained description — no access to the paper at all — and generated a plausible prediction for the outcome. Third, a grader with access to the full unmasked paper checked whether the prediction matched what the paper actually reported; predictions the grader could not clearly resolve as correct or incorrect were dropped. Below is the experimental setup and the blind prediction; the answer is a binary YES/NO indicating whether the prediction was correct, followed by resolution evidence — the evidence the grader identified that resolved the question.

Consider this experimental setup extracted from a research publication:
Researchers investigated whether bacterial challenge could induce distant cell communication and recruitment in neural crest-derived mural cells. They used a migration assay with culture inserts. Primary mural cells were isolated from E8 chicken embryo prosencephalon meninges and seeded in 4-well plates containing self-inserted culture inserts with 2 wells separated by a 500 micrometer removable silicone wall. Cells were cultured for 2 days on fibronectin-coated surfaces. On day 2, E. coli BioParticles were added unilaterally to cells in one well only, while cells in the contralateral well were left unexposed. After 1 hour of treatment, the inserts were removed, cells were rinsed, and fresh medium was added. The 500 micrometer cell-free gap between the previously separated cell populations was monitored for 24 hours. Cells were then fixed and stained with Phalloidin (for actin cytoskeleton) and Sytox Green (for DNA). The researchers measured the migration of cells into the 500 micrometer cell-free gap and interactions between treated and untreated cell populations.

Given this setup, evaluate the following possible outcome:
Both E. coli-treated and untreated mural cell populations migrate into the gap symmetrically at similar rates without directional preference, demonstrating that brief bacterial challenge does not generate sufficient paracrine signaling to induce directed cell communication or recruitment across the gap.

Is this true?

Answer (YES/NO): NO